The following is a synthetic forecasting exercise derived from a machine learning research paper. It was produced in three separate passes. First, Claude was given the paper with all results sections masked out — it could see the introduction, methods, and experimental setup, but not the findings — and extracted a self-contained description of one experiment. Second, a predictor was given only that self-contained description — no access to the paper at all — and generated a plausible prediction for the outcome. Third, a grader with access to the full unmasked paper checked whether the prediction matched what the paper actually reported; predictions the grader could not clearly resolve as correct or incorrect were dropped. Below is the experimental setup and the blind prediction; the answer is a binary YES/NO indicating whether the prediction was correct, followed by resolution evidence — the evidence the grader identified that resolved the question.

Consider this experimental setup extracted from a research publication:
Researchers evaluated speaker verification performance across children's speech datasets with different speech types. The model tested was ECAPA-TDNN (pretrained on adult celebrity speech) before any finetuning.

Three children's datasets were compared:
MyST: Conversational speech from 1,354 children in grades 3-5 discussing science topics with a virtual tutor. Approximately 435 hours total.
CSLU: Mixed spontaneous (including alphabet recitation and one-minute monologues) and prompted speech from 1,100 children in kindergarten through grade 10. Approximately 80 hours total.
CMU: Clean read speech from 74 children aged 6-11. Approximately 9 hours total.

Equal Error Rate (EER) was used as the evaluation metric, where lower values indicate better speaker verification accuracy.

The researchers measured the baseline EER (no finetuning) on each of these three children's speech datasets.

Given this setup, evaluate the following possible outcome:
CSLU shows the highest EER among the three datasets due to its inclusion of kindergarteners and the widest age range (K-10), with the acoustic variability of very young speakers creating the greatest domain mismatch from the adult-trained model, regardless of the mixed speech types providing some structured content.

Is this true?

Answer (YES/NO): NO